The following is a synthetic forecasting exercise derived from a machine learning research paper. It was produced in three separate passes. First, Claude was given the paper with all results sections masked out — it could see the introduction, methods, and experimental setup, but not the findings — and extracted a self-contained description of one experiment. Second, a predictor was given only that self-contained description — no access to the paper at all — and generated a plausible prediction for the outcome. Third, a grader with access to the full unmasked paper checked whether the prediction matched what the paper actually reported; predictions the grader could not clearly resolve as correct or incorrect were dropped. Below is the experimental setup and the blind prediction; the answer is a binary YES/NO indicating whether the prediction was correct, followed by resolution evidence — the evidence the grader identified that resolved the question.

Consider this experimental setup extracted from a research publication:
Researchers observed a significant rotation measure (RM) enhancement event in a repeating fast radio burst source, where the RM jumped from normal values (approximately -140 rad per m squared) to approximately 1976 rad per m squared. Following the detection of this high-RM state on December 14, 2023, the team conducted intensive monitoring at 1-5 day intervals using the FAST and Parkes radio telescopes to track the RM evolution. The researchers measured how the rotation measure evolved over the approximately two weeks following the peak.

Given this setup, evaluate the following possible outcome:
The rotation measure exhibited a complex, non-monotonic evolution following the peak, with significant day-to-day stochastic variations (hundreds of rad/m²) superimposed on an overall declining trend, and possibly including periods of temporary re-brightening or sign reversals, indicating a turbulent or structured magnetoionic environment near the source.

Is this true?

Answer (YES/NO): NO